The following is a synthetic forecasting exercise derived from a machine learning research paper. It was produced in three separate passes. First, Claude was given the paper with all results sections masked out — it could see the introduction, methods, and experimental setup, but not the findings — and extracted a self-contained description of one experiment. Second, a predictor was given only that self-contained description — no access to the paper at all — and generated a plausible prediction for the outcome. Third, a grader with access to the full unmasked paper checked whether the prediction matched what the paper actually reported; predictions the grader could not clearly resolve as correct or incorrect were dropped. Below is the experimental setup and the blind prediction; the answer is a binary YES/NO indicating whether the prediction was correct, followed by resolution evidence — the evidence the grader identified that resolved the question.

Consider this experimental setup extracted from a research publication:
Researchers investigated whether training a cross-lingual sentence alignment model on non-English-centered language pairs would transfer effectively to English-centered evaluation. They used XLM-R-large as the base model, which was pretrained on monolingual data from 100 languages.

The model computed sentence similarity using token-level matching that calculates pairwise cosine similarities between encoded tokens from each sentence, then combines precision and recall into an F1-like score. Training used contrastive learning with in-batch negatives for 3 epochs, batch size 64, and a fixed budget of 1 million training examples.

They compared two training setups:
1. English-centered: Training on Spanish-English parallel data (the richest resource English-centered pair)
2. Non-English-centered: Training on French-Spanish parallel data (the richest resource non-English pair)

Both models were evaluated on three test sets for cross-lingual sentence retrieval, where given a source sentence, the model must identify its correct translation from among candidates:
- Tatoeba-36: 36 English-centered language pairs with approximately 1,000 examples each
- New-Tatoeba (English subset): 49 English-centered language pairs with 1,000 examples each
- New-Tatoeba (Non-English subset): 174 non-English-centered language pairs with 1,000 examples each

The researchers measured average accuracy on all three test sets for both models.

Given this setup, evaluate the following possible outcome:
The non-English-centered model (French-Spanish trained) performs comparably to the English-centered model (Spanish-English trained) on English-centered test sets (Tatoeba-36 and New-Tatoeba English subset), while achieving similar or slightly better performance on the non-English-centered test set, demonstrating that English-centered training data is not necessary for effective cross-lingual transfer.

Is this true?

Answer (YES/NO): NO